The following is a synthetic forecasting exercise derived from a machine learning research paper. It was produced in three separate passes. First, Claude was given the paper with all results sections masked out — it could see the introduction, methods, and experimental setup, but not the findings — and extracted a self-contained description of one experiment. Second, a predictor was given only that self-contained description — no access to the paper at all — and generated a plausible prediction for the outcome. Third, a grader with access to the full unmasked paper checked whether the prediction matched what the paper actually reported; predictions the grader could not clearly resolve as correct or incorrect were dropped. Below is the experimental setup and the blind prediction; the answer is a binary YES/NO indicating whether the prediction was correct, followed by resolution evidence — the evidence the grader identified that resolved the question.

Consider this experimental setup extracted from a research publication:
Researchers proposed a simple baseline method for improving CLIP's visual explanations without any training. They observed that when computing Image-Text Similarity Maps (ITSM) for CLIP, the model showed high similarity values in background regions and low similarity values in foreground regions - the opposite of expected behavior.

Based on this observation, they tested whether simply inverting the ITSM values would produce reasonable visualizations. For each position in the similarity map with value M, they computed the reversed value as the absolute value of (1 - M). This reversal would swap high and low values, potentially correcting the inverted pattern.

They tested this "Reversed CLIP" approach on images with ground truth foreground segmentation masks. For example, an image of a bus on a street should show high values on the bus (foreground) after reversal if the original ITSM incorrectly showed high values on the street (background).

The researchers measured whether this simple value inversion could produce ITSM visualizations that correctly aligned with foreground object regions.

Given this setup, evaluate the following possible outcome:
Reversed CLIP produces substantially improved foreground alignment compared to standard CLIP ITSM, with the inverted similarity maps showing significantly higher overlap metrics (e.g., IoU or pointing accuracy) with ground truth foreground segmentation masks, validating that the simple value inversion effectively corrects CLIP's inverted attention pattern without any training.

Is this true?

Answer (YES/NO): YES